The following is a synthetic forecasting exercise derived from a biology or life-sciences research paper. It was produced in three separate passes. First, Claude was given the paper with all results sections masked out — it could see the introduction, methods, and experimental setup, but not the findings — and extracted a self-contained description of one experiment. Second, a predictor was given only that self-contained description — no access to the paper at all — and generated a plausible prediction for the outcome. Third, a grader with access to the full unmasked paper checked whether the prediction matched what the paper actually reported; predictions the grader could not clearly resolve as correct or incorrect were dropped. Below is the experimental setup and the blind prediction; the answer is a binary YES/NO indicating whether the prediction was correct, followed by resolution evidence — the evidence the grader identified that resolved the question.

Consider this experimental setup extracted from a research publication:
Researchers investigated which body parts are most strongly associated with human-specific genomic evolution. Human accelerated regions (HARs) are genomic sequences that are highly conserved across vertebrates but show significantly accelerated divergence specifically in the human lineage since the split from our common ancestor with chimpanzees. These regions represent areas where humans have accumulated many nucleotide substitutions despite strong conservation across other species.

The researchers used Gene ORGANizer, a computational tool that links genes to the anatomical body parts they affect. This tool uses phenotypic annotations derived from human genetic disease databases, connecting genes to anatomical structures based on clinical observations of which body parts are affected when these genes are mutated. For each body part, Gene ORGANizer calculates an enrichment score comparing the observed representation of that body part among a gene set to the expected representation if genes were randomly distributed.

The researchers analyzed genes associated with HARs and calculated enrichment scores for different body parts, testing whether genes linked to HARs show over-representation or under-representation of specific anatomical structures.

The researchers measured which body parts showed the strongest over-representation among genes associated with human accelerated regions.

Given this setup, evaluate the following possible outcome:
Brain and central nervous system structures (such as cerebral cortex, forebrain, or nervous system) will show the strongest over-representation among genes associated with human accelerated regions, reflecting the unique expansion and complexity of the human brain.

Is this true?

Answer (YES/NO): NO